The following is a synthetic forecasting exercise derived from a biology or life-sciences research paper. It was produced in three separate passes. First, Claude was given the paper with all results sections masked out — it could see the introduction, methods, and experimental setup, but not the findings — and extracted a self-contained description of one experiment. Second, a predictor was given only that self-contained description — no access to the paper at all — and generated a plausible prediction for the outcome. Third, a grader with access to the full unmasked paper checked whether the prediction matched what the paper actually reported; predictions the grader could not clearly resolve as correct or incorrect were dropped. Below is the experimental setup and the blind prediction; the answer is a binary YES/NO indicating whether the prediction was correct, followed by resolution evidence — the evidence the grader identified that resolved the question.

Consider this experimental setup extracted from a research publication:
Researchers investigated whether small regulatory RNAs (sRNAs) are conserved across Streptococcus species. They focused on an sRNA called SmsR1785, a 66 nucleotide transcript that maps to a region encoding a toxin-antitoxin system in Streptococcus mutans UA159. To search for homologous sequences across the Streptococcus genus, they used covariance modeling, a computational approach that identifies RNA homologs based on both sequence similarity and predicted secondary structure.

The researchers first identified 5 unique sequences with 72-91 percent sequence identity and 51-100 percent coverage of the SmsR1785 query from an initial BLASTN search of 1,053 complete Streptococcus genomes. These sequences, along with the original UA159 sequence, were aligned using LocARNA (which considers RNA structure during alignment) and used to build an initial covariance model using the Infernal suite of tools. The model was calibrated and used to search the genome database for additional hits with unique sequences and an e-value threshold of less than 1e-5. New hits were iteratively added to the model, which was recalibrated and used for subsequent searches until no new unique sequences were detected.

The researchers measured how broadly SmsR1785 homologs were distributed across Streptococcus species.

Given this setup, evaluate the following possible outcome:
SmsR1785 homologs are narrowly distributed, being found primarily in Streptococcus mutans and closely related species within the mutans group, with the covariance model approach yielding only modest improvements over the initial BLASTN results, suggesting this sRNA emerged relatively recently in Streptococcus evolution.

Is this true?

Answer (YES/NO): NO